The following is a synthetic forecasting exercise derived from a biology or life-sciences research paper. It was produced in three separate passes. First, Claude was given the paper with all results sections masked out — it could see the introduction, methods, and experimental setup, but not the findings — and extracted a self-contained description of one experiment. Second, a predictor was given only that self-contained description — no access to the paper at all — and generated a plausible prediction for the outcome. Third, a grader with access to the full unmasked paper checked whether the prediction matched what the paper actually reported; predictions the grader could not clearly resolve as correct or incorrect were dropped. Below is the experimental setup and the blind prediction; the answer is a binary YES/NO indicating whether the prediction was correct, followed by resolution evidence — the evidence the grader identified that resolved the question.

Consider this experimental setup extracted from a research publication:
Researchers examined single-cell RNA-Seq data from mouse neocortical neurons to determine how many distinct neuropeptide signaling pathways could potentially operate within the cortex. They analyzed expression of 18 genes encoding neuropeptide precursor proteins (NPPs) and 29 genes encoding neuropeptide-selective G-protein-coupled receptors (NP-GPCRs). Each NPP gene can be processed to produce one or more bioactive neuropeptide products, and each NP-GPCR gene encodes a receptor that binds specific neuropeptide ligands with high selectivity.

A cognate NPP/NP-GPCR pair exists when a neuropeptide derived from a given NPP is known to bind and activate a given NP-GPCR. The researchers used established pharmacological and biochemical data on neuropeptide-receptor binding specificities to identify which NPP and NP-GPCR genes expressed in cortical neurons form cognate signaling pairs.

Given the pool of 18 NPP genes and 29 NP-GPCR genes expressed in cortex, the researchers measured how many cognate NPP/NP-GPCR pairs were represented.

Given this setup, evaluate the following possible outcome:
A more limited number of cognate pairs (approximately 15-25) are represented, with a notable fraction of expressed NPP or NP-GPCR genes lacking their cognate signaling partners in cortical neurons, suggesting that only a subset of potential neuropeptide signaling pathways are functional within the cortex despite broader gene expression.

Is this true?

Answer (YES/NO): NO